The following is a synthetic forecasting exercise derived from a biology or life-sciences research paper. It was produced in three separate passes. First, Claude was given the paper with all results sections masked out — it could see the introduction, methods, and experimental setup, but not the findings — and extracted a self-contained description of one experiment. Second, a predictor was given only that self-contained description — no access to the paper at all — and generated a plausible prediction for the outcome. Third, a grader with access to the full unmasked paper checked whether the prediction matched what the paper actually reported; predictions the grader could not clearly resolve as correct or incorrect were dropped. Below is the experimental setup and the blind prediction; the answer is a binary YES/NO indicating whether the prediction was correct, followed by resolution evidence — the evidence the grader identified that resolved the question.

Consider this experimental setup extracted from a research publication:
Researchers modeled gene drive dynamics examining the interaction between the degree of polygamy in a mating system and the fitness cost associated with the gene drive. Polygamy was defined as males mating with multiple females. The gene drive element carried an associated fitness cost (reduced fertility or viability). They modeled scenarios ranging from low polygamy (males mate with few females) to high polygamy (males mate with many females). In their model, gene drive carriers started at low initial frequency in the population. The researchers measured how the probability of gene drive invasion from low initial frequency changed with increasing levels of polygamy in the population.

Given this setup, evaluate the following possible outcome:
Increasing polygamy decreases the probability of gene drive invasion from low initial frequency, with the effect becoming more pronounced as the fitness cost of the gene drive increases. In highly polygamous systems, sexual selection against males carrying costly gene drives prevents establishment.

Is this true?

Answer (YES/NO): NO